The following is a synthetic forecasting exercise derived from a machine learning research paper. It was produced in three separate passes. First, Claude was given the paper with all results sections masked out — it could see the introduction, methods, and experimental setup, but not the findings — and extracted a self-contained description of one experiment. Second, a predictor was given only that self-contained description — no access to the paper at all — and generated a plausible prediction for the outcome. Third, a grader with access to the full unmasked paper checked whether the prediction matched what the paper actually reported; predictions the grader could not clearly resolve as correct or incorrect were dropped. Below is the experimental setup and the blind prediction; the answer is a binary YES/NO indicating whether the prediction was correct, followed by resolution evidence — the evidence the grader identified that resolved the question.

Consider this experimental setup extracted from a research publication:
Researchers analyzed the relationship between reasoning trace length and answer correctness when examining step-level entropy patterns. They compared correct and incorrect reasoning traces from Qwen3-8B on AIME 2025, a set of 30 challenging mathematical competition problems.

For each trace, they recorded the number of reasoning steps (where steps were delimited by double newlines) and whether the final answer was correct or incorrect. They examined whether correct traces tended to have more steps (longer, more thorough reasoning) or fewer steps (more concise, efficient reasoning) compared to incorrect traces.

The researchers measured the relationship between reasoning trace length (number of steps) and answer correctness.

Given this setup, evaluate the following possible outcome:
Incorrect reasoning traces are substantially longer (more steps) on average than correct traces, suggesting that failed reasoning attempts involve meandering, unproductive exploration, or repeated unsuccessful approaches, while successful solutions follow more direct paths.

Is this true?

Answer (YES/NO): NO